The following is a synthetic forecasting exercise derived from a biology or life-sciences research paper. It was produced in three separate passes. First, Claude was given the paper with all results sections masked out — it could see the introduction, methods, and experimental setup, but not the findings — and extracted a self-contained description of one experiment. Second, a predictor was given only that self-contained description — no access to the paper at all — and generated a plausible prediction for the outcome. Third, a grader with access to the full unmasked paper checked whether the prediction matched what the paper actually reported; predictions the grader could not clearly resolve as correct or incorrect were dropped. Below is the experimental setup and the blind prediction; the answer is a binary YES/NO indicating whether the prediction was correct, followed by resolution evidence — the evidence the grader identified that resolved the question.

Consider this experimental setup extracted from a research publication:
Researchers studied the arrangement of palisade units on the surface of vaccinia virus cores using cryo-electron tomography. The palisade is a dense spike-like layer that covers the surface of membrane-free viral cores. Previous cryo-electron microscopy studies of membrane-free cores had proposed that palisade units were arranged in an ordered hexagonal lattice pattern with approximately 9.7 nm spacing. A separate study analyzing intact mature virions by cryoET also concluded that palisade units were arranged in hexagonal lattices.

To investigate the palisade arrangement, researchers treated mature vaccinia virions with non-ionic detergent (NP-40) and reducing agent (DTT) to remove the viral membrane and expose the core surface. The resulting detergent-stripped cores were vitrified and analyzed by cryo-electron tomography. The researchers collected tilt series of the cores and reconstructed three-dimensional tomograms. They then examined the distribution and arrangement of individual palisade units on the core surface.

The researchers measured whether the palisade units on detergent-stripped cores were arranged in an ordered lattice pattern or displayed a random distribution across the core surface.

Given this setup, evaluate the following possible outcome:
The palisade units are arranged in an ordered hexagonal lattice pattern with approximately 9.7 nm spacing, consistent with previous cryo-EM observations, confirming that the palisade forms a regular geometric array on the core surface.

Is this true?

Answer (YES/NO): NO